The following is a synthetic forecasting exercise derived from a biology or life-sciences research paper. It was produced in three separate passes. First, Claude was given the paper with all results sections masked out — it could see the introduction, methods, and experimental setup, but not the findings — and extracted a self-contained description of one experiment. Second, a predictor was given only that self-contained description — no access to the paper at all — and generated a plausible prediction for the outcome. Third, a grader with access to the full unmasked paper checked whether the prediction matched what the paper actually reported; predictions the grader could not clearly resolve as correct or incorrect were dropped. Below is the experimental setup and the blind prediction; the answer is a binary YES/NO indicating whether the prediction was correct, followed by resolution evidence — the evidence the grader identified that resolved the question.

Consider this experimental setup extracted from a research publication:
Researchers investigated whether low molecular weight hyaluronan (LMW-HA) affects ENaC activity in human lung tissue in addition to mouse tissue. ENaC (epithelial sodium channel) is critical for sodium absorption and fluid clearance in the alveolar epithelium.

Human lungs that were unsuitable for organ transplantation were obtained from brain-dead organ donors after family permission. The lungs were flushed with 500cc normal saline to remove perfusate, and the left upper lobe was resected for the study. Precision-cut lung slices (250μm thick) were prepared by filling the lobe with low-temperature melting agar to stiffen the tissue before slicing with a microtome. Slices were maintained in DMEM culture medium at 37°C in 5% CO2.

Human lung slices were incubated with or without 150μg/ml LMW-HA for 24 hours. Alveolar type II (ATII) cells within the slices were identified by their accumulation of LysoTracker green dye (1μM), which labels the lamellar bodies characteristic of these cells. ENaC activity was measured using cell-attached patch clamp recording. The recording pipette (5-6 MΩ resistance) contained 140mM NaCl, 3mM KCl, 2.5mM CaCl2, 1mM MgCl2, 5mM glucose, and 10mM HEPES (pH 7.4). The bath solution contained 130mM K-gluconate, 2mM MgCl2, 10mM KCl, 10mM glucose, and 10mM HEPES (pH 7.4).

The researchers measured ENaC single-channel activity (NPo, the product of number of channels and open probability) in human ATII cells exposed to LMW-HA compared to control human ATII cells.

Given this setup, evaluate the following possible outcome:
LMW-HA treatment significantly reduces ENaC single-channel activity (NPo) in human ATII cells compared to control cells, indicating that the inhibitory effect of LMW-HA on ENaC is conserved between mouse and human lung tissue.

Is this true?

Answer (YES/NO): YES